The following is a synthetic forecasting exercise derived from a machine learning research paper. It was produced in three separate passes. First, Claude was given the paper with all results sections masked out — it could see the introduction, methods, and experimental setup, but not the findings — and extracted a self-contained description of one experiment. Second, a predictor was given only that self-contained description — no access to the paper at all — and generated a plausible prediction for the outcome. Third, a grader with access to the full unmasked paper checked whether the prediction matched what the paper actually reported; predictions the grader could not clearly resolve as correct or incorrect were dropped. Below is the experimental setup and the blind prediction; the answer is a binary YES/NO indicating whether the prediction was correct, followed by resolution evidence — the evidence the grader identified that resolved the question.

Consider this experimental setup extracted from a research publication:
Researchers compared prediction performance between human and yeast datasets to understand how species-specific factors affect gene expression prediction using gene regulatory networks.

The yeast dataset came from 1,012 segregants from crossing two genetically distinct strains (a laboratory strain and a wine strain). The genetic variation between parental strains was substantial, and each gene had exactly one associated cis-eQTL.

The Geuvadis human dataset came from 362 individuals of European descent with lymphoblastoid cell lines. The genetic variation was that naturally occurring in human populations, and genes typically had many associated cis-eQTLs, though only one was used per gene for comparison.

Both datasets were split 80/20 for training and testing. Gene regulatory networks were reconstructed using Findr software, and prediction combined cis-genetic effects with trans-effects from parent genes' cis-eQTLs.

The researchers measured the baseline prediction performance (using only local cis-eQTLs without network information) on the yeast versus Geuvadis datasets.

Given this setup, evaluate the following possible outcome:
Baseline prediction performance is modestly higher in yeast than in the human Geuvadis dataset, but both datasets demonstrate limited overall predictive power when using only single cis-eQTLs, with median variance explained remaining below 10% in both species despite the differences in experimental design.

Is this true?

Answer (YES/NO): NO